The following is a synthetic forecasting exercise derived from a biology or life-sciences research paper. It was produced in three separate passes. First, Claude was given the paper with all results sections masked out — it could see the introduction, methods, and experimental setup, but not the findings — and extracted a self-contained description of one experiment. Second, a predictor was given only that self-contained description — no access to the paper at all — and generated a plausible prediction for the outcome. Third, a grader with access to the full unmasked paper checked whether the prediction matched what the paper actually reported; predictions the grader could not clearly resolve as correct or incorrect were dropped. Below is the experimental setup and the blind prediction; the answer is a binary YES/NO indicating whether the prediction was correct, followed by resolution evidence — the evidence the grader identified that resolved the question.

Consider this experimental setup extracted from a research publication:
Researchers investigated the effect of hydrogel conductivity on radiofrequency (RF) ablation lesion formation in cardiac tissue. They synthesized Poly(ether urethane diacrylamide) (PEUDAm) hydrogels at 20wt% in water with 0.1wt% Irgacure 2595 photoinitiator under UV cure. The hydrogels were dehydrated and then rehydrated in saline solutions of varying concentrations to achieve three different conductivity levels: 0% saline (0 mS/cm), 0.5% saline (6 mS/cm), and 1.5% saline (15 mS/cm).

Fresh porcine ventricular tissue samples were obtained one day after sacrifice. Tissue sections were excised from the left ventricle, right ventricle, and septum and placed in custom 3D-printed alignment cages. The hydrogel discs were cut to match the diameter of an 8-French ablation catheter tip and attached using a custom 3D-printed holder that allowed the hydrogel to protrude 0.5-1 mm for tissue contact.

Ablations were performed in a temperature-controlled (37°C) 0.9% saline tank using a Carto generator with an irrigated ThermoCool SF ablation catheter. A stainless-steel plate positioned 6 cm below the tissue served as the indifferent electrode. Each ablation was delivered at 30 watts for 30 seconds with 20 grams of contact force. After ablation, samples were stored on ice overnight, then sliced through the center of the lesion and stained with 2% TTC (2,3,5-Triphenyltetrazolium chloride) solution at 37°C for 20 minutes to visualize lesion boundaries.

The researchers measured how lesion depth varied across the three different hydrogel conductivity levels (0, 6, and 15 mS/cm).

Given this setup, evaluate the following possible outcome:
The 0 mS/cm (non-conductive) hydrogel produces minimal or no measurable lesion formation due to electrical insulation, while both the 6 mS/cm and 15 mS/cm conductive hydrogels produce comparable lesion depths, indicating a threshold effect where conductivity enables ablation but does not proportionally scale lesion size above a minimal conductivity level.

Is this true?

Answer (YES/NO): NO